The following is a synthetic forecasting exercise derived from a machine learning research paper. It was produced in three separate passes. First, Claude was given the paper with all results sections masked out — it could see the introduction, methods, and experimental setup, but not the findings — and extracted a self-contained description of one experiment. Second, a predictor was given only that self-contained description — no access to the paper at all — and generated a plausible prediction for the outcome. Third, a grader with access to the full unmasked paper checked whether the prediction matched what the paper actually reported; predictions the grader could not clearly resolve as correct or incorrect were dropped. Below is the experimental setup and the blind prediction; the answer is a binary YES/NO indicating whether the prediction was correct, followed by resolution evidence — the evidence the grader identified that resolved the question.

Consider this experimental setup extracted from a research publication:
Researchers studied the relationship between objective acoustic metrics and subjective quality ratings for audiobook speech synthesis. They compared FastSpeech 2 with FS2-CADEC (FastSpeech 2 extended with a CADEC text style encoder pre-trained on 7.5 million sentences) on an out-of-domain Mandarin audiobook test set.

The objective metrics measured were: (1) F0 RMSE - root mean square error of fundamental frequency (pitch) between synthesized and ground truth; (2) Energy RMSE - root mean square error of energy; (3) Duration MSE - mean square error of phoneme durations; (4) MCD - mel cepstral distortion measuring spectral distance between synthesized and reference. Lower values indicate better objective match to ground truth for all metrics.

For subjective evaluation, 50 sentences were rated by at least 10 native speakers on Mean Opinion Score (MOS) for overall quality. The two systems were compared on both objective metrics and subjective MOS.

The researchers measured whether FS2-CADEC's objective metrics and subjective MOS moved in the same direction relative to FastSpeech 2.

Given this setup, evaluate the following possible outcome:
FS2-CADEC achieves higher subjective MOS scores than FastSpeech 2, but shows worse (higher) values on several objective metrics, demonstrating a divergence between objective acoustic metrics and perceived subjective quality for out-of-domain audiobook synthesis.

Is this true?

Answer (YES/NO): NO